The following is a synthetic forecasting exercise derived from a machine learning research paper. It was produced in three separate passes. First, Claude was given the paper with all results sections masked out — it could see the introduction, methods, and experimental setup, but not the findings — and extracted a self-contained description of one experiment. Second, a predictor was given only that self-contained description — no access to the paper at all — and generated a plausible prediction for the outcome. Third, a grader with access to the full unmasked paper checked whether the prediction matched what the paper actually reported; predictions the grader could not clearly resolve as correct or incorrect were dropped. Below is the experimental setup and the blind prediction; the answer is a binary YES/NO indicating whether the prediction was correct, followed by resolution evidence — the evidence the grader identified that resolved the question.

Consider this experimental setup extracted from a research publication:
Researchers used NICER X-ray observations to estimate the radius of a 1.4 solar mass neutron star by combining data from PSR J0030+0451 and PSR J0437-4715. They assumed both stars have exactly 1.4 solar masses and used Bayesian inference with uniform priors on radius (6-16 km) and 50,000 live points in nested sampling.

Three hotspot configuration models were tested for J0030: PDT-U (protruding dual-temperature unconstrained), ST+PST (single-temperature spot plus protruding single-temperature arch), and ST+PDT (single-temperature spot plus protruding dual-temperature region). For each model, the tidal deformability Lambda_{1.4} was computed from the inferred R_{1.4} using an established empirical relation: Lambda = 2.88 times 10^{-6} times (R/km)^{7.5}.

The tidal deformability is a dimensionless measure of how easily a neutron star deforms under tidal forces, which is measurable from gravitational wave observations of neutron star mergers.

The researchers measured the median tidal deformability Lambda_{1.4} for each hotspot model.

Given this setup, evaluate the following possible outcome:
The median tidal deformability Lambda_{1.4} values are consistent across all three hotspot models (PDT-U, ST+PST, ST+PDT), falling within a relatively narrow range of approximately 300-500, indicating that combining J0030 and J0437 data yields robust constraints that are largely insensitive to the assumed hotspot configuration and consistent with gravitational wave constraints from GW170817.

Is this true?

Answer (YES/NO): NO